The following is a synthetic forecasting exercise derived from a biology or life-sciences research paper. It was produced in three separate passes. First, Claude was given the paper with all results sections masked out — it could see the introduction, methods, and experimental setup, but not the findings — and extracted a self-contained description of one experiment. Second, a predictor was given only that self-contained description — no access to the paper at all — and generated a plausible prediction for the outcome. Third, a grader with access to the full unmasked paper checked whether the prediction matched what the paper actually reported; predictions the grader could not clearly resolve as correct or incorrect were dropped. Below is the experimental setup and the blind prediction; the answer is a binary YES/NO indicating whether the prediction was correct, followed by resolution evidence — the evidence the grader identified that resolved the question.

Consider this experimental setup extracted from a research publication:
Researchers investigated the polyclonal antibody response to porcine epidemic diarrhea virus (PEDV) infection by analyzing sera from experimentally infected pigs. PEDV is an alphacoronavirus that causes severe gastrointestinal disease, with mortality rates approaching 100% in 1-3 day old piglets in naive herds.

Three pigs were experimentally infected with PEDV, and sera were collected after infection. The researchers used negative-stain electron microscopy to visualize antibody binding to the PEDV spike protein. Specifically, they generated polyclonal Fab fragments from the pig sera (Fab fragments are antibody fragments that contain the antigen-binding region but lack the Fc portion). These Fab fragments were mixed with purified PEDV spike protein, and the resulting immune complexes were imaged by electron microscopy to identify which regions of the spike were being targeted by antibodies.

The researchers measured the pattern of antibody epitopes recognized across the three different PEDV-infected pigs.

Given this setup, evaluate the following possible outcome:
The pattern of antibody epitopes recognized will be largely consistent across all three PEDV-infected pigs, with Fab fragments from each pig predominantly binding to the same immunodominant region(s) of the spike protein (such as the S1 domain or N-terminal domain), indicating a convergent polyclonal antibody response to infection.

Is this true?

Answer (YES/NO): YES